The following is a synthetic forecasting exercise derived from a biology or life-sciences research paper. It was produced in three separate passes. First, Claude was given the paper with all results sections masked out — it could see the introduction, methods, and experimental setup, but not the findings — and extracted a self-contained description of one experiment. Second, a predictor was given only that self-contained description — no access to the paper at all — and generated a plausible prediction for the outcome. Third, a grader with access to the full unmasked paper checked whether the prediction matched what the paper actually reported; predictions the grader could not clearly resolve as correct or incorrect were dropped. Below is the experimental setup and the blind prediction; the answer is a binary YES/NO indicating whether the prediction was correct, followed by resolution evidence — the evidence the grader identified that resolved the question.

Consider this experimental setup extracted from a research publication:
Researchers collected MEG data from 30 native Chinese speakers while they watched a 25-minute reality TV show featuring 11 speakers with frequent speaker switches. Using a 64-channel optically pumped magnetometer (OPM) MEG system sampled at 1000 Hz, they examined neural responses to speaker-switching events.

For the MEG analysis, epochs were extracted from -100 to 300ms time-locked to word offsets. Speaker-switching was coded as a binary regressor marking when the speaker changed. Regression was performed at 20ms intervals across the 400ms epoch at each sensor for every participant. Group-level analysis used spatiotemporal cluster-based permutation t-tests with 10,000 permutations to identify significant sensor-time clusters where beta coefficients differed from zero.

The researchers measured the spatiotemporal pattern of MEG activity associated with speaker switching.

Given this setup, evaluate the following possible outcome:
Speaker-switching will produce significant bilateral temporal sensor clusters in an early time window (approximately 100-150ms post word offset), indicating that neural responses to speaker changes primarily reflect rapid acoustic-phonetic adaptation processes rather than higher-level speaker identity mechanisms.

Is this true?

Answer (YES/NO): NO